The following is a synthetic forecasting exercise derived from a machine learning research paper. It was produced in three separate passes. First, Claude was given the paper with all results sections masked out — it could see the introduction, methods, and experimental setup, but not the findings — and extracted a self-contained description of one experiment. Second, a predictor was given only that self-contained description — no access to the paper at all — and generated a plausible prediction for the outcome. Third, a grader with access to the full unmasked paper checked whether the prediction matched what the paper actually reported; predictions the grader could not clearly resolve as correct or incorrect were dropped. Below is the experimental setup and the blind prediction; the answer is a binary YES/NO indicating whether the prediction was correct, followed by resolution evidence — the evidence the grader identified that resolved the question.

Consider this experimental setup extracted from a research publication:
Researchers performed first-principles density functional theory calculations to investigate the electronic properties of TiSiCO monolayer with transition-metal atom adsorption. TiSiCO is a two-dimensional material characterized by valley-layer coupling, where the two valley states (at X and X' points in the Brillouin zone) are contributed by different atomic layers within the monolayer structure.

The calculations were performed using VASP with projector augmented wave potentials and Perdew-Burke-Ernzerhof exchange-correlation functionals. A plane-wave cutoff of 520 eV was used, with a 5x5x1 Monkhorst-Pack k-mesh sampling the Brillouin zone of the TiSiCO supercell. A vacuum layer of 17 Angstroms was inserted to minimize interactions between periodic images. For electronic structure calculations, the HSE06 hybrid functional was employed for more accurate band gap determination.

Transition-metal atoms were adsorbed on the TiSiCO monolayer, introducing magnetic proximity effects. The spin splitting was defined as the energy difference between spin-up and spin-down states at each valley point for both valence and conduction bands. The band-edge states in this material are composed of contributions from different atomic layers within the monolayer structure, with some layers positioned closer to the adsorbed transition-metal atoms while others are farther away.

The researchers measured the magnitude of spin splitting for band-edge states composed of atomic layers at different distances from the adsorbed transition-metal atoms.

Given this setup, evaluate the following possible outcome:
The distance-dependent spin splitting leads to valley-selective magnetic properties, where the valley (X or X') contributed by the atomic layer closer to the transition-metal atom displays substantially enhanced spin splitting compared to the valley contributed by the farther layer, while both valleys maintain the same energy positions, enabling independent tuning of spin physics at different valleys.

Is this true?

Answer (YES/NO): NO